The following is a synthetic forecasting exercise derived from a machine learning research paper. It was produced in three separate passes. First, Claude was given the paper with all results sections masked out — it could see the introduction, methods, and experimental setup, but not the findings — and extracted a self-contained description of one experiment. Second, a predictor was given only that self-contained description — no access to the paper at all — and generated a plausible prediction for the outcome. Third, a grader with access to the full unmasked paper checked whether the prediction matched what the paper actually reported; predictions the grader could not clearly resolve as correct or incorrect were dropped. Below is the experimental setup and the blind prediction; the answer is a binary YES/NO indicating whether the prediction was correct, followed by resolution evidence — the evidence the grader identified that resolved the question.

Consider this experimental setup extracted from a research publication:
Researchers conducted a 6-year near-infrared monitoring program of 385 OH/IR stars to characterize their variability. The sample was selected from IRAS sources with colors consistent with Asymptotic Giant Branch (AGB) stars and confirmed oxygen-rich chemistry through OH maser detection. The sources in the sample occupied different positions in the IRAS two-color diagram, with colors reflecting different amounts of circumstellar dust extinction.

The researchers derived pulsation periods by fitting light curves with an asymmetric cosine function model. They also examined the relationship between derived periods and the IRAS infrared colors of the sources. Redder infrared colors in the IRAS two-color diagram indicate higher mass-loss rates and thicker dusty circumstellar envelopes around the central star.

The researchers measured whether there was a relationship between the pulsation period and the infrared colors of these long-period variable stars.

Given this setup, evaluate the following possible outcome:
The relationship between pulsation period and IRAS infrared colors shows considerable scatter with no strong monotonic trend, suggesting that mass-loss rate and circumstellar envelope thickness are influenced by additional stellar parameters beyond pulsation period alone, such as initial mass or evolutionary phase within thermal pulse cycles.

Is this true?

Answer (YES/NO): NO